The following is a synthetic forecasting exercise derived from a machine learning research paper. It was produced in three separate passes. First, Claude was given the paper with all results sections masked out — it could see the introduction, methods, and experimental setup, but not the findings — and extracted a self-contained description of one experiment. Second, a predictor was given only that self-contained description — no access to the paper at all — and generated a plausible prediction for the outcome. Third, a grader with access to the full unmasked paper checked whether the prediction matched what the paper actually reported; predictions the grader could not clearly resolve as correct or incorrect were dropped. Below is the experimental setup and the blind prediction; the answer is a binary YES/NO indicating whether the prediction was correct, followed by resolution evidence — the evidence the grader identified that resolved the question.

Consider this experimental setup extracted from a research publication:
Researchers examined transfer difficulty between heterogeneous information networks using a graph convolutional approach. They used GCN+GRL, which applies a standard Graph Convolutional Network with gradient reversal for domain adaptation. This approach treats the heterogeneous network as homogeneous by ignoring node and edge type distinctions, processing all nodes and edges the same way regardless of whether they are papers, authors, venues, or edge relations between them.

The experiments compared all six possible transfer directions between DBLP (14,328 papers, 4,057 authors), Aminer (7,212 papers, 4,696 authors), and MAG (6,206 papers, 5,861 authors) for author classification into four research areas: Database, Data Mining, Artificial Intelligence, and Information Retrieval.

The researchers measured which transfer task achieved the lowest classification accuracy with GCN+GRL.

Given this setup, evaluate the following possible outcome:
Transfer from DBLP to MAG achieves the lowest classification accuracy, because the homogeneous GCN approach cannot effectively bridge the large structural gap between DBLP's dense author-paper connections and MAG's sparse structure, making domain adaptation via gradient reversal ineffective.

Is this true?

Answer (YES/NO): NO